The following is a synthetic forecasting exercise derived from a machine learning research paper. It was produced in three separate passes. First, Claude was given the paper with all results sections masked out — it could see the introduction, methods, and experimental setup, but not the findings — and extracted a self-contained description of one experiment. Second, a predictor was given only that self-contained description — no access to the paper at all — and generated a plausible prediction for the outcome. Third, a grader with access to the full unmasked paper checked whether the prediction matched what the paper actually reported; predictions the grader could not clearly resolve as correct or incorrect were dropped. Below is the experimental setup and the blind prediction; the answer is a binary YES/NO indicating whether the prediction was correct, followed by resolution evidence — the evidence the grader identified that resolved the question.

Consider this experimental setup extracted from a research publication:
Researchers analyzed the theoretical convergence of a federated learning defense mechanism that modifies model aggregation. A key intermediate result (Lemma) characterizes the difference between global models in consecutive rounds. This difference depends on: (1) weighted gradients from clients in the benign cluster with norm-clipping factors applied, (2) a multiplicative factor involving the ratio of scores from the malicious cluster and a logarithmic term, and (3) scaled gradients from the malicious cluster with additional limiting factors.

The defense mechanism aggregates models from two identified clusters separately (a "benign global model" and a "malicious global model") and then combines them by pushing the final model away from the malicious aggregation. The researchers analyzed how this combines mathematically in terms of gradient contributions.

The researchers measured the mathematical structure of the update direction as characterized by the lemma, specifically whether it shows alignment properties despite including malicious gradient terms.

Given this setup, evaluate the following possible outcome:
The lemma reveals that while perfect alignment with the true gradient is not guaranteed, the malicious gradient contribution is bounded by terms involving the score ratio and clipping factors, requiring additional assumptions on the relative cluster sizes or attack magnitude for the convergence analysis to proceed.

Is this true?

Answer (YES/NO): NO